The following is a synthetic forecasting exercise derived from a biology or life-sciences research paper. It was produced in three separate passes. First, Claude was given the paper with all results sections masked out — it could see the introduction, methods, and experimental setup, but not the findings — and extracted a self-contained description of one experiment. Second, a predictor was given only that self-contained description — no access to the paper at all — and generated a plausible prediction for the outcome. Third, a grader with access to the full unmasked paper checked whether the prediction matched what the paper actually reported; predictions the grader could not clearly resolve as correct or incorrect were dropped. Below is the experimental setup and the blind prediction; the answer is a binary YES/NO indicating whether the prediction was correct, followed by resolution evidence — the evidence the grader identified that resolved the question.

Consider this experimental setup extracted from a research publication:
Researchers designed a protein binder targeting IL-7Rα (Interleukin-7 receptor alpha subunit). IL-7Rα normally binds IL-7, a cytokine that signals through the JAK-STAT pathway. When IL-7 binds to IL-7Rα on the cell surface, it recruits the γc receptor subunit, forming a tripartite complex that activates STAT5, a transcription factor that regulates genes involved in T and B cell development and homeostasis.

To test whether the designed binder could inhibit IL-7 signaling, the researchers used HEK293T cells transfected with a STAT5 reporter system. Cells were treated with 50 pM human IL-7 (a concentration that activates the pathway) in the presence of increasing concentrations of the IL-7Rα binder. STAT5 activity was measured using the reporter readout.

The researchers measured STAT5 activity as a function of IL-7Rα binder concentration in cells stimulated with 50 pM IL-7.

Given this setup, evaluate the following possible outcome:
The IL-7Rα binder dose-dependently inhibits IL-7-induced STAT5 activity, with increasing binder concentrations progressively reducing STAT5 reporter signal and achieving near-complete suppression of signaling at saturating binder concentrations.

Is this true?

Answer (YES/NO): YES